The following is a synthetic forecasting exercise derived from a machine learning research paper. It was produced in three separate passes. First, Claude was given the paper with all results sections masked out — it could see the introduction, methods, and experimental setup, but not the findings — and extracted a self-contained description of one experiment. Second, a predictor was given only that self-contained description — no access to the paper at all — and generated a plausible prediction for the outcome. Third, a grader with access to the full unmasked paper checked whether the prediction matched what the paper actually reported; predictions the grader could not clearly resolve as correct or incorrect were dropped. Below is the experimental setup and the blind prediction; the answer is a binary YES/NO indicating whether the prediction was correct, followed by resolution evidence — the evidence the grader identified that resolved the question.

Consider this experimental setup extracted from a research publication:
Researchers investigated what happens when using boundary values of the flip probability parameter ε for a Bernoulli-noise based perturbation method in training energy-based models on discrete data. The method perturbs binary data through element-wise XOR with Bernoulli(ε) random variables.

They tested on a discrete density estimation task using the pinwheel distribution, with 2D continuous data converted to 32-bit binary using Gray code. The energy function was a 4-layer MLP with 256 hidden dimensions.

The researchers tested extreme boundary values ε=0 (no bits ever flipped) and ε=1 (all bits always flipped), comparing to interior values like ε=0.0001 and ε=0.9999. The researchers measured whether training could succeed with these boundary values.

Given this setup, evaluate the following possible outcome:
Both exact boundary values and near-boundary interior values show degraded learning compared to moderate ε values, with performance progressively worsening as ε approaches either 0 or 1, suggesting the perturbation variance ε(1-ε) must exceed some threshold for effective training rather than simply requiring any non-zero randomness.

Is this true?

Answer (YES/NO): NO